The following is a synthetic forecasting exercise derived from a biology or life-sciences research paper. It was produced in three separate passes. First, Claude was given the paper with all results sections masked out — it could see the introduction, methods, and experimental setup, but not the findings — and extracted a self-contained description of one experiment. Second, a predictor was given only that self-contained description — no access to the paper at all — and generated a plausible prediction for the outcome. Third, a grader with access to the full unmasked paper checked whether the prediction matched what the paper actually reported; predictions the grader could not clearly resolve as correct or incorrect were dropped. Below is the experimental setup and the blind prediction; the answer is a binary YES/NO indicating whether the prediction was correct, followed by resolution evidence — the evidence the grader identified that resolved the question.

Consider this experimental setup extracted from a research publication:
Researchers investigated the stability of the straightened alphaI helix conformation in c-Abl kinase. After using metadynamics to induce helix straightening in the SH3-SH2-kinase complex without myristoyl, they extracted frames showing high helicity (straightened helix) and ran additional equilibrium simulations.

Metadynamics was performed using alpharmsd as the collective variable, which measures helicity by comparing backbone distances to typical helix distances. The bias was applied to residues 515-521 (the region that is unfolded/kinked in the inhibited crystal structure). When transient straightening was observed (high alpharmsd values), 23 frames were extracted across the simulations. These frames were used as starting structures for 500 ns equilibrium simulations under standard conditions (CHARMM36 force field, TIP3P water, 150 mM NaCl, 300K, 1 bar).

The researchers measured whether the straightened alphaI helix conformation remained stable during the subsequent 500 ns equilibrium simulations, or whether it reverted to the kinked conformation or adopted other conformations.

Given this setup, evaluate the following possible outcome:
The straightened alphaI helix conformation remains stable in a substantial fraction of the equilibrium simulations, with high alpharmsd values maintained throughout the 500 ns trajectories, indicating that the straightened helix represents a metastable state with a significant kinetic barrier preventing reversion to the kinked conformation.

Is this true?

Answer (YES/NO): YES